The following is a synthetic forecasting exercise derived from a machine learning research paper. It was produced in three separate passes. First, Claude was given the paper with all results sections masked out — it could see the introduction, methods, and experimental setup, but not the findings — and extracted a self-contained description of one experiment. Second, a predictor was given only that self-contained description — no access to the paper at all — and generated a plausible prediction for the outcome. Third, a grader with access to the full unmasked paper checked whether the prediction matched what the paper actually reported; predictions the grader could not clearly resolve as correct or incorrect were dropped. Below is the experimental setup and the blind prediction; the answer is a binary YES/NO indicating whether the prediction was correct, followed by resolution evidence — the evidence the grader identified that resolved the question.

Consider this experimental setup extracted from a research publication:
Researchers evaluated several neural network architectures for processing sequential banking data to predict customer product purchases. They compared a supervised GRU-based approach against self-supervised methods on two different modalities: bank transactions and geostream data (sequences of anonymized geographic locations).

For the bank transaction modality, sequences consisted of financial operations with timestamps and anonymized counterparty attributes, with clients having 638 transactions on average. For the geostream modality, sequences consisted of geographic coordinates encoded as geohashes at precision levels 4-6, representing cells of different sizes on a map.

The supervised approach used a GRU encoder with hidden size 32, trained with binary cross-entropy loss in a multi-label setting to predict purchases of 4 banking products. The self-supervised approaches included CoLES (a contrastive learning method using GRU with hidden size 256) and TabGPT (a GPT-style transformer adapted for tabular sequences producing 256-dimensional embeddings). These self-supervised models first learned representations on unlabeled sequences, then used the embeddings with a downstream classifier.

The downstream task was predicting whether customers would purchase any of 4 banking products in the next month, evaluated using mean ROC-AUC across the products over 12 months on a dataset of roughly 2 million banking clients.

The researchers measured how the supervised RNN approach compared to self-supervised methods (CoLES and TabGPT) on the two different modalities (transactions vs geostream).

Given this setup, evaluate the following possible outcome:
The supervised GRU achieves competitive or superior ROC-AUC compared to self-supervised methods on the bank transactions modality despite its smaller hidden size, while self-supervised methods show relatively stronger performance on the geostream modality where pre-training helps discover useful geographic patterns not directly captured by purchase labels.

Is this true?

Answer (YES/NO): YES